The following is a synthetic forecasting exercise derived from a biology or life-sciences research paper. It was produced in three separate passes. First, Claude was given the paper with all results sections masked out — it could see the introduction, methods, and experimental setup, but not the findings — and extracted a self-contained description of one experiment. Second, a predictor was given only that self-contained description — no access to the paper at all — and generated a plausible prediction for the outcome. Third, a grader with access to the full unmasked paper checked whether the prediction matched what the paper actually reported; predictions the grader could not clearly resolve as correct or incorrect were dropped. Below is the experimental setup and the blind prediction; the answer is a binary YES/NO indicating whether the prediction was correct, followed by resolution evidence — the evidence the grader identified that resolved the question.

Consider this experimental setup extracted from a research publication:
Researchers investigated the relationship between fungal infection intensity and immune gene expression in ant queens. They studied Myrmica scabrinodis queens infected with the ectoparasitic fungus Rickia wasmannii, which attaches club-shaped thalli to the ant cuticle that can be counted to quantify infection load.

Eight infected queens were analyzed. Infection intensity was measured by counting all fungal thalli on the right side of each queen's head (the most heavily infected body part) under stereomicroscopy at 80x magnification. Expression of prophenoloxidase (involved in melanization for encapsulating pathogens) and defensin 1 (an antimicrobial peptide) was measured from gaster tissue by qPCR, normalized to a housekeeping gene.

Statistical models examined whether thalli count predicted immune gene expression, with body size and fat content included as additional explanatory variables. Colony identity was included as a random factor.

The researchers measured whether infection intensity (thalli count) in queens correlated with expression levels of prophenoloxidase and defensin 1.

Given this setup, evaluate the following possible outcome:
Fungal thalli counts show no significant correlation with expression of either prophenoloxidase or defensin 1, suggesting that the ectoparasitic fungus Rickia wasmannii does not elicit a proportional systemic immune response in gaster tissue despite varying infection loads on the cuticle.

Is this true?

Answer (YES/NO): NO